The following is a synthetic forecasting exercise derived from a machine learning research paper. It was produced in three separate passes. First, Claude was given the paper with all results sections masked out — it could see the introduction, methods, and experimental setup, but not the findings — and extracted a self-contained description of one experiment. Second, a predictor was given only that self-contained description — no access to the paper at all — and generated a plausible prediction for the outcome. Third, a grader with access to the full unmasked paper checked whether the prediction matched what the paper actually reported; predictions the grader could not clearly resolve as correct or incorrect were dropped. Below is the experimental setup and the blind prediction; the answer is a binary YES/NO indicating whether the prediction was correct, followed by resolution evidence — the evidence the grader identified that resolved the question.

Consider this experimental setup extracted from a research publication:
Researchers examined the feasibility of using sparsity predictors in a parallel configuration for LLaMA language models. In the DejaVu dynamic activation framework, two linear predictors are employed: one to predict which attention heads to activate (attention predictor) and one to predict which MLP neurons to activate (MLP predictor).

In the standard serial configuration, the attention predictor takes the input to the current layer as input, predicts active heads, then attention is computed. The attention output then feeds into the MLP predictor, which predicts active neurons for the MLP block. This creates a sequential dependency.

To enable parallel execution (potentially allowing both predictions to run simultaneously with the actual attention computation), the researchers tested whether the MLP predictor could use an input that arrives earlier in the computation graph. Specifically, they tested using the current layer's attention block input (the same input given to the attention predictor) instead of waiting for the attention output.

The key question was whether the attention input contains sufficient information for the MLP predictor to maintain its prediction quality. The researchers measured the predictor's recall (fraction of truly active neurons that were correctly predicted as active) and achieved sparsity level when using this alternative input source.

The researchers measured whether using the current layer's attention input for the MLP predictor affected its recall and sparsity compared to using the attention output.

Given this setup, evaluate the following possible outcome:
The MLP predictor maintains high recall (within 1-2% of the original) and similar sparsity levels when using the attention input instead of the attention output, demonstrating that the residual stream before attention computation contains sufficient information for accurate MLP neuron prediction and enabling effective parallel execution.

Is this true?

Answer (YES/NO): YES